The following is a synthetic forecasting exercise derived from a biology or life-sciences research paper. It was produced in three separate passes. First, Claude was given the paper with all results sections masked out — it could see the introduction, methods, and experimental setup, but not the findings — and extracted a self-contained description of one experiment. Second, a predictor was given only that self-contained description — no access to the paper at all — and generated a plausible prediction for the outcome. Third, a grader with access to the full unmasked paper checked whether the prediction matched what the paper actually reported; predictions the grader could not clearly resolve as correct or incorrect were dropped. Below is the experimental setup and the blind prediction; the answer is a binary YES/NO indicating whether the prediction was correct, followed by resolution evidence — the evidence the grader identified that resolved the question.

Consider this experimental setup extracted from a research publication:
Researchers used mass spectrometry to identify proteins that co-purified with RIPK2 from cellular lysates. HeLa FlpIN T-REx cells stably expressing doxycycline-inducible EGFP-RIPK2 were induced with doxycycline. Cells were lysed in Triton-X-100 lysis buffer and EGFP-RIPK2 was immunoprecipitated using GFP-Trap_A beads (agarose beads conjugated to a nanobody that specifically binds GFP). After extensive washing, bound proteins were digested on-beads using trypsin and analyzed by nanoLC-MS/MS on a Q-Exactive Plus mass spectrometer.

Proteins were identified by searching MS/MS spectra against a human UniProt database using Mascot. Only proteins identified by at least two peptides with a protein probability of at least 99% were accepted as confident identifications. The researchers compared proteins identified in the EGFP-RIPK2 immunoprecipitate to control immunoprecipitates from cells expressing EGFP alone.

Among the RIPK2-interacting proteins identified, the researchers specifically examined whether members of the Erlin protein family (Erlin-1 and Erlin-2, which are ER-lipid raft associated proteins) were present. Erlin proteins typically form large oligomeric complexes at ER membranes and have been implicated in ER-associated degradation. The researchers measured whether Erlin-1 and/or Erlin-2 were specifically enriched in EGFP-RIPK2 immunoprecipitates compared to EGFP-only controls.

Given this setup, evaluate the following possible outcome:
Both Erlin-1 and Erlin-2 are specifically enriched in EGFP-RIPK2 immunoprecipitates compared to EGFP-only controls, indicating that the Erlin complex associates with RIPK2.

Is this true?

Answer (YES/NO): YES